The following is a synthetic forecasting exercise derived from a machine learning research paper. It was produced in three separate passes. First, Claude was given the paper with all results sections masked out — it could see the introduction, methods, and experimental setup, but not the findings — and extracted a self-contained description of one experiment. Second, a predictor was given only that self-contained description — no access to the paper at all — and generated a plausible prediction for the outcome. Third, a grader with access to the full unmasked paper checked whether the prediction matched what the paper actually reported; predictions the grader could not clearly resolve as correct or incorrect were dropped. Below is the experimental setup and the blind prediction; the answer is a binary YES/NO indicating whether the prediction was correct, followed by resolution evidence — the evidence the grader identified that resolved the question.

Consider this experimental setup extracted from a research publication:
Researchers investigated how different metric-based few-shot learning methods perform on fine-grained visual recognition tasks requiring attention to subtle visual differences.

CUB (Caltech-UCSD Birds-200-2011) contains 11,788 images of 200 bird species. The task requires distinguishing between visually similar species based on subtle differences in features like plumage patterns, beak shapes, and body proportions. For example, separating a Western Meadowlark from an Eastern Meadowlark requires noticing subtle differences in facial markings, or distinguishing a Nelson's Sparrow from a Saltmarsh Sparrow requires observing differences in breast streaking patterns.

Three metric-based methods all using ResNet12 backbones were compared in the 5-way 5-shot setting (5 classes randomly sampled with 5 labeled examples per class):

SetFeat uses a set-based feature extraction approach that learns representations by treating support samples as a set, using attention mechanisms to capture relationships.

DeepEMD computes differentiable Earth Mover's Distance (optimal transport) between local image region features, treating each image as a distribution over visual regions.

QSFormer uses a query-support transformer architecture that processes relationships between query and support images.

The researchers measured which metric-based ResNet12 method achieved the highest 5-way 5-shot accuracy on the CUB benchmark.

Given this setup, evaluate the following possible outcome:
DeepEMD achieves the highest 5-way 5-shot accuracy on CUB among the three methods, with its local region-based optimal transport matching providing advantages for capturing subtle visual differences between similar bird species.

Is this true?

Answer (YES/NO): NO